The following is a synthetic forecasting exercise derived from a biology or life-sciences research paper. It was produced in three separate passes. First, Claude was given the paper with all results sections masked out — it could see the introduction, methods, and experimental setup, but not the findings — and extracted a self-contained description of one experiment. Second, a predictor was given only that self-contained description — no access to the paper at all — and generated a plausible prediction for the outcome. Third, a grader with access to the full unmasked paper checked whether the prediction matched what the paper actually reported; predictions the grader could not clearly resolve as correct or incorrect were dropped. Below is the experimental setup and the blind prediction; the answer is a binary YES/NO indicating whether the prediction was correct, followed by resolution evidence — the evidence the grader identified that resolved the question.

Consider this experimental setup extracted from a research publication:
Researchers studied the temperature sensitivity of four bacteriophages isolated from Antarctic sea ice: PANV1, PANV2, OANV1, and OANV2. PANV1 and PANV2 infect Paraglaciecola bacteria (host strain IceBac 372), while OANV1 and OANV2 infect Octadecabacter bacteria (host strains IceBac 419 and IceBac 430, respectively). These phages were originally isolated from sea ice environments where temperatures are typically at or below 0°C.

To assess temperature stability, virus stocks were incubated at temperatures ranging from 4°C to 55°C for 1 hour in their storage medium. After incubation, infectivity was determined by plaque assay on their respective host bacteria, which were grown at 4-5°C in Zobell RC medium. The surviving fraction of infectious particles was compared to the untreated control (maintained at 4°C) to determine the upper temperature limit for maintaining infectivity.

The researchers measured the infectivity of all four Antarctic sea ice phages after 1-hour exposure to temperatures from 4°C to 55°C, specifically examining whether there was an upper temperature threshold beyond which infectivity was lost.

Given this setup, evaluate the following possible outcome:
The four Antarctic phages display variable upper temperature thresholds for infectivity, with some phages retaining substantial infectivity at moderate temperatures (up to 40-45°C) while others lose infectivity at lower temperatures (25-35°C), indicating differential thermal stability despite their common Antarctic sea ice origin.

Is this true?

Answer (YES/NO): YES